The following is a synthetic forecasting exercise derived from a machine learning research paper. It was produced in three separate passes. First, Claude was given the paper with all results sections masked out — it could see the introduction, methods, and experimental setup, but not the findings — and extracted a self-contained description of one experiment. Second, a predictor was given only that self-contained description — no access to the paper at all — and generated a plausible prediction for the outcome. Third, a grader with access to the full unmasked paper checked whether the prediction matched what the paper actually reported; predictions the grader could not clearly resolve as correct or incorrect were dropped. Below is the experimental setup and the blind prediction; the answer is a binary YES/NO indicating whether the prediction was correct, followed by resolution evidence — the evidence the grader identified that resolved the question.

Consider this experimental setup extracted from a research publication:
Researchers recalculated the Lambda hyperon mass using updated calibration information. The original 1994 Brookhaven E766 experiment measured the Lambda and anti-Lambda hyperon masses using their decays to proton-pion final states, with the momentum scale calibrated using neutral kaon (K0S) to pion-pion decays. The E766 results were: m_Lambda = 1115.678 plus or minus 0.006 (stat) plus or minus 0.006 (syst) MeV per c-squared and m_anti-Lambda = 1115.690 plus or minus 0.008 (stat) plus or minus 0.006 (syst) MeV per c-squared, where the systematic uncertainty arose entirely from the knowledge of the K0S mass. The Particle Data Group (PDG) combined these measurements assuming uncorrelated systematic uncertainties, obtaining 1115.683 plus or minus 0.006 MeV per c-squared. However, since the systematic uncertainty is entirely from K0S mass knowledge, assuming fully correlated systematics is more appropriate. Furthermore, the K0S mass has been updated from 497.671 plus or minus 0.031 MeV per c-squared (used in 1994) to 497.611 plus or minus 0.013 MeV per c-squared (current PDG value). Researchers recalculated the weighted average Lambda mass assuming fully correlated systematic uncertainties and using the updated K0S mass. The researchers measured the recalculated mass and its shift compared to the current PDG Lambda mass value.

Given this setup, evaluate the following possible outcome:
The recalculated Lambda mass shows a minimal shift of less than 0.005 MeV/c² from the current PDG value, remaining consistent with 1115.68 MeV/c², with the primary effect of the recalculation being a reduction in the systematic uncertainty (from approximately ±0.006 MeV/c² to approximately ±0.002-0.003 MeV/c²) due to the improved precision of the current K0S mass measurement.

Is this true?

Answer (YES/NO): NO